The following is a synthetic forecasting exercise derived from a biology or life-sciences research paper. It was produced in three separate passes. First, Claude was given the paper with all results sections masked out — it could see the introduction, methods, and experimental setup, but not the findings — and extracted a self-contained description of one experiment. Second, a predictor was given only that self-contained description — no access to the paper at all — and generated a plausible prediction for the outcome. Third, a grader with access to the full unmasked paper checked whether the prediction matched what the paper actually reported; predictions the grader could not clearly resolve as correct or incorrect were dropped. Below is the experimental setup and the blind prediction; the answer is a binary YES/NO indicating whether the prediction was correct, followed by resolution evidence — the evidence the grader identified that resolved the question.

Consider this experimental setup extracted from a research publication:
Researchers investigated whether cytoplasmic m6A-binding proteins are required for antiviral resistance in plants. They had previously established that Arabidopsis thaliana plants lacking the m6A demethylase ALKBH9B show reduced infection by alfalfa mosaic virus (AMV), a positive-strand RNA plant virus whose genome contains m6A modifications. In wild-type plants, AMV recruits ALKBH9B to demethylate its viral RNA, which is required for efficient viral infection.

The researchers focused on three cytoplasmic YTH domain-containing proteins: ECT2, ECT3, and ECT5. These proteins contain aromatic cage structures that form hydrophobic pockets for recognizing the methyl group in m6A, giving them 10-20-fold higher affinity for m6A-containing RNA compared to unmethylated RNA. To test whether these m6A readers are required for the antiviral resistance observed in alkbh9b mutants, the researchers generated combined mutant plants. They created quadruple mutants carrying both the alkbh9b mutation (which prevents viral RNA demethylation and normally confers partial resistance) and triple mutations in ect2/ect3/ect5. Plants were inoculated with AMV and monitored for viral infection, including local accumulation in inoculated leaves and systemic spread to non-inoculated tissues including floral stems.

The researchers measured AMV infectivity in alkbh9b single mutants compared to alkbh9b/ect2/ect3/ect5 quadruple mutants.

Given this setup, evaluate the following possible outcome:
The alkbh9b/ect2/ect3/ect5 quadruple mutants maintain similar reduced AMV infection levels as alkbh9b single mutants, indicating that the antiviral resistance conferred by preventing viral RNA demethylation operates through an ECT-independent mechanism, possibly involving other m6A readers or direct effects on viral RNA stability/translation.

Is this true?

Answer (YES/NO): NO